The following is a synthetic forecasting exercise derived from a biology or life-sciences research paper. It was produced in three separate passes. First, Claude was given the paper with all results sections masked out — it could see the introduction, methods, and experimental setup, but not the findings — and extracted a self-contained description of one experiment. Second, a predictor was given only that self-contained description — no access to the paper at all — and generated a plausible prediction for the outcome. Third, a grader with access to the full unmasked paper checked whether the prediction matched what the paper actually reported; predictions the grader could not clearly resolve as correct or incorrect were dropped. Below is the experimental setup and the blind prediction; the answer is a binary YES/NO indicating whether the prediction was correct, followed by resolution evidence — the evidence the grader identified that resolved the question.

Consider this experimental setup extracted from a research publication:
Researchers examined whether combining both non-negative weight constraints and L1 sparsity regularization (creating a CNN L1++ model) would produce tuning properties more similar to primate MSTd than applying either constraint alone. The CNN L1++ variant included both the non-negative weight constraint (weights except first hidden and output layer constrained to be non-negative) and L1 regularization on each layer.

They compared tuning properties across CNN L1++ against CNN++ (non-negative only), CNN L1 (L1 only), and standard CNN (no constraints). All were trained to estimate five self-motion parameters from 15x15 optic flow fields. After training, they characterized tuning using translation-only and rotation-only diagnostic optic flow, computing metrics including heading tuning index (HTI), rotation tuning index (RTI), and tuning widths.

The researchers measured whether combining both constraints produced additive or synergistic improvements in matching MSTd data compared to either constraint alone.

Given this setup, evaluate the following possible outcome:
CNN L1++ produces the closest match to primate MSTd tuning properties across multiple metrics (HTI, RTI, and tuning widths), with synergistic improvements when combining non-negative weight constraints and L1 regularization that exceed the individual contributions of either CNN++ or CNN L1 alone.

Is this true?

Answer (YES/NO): NO